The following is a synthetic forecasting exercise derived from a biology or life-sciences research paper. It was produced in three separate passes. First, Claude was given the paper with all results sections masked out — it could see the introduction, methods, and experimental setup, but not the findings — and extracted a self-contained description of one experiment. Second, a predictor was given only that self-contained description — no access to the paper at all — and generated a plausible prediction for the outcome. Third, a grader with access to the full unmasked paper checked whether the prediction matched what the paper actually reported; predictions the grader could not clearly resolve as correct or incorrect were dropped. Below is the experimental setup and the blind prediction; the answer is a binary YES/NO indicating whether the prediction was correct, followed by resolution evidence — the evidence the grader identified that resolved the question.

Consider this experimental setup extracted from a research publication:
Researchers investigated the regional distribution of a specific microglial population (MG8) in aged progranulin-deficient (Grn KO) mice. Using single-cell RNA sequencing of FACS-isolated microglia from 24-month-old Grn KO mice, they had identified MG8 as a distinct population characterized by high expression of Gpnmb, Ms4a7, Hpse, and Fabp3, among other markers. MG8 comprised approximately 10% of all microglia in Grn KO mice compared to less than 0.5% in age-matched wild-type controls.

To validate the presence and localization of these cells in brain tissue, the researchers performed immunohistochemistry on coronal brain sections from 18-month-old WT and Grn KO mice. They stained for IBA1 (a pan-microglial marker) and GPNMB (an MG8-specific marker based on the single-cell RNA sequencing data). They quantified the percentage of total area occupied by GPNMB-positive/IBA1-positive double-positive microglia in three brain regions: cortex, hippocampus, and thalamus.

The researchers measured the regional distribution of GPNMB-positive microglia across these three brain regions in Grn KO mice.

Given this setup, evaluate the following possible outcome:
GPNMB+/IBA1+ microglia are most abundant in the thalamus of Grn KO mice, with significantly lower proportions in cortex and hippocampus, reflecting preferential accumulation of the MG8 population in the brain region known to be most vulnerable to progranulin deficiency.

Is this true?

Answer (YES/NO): YES